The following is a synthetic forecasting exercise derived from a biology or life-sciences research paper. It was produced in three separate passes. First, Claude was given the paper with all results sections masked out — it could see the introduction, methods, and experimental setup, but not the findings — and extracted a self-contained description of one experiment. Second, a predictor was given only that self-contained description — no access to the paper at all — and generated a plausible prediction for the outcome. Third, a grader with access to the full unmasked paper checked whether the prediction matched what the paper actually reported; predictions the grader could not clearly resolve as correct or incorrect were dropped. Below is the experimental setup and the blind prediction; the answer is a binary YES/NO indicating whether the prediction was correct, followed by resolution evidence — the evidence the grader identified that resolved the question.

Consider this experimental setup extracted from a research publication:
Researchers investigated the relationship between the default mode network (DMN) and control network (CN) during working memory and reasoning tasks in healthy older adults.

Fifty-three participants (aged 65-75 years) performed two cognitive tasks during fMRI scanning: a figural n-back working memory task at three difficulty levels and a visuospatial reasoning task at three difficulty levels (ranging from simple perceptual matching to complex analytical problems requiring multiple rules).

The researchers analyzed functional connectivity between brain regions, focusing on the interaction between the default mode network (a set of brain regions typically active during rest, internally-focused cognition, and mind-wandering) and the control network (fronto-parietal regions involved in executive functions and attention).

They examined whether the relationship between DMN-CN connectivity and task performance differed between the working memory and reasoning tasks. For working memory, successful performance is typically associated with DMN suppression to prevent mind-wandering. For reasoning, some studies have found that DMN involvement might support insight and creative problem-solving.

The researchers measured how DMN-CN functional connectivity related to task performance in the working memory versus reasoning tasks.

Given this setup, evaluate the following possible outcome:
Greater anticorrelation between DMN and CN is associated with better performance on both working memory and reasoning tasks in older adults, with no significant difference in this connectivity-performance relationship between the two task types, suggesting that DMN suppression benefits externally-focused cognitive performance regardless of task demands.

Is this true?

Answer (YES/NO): NO